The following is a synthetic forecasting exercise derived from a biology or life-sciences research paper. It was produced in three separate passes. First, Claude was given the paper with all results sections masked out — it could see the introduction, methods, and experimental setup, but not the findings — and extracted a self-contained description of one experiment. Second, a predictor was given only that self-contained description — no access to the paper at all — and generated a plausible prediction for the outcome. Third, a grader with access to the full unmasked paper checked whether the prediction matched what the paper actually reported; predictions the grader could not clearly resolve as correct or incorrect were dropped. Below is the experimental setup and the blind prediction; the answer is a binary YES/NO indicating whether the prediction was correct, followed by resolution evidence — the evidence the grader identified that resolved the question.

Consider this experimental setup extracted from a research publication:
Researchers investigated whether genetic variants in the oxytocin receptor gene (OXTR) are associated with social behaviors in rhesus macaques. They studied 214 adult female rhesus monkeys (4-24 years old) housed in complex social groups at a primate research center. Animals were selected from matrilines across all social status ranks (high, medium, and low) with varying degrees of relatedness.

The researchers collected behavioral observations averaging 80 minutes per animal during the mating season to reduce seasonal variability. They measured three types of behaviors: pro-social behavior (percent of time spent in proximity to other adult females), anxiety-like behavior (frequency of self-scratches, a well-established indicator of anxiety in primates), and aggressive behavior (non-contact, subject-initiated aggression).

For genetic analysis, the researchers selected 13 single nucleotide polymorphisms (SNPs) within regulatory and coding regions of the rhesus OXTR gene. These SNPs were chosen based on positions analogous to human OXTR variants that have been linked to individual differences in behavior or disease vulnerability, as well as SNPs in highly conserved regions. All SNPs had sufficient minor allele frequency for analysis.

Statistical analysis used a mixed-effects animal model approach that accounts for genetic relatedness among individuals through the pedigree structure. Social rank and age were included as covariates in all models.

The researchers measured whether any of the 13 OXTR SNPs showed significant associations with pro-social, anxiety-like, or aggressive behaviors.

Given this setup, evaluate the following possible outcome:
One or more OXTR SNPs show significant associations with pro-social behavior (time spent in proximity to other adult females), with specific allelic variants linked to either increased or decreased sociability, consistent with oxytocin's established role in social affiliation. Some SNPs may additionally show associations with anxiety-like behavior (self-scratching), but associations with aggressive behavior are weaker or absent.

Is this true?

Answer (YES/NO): NO